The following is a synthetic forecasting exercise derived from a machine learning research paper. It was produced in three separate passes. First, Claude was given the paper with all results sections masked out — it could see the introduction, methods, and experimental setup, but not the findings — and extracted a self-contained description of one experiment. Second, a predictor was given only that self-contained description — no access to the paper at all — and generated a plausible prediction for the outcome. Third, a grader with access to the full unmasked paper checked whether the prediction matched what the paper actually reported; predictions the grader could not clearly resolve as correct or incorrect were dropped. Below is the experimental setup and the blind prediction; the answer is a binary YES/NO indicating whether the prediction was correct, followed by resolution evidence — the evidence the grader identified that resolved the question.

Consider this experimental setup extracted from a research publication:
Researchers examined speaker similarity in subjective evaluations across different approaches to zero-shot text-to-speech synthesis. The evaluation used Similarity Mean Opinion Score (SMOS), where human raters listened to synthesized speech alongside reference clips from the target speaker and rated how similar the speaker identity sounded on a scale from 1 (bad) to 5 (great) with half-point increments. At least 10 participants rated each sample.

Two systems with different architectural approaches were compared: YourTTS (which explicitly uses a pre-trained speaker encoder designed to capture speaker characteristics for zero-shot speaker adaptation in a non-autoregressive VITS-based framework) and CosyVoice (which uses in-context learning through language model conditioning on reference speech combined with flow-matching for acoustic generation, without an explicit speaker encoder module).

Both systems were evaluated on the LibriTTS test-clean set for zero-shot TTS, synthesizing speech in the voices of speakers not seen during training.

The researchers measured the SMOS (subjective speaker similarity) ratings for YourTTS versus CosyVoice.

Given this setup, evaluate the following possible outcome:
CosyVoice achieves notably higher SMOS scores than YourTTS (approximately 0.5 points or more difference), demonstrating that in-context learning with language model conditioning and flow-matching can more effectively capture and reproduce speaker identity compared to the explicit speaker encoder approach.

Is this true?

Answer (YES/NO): YES